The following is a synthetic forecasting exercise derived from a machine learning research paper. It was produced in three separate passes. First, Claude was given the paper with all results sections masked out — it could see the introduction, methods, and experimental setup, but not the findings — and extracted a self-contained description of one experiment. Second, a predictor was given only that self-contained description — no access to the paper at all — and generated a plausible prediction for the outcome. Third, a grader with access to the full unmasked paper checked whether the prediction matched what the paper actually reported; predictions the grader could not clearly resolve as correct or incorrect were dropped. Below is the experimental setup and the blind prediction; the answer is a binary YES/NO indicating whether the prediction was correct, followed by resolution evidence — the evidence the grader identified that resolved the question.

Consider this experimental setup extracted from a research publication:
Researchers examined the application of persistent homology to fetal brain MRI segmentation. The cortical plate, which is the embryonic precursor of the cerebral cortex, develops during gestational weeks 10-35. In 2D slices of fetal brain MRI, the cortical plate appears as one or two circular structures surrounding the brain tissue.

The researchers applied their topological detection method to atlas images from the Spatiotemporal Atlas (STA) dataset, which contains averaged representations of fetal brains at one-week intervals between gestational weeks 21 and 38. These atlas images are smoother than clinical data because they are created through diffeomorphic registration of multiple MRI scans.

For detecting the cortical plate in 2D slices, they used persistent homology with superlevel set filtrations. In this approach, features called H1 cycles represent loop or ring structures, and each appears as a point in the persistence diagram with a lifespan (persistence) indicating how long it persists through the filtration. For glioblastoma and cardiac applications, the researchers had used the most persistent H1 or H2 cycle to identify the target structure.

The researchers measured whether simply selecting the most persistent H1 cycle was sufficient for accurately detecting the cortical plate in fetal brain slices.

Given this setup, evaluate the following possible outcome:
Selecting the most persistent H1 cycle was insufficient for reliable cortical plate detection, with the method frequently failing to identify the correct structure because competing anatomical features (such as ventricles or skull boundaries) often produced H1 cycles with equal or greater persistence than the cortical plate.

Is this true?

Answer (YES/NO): NO